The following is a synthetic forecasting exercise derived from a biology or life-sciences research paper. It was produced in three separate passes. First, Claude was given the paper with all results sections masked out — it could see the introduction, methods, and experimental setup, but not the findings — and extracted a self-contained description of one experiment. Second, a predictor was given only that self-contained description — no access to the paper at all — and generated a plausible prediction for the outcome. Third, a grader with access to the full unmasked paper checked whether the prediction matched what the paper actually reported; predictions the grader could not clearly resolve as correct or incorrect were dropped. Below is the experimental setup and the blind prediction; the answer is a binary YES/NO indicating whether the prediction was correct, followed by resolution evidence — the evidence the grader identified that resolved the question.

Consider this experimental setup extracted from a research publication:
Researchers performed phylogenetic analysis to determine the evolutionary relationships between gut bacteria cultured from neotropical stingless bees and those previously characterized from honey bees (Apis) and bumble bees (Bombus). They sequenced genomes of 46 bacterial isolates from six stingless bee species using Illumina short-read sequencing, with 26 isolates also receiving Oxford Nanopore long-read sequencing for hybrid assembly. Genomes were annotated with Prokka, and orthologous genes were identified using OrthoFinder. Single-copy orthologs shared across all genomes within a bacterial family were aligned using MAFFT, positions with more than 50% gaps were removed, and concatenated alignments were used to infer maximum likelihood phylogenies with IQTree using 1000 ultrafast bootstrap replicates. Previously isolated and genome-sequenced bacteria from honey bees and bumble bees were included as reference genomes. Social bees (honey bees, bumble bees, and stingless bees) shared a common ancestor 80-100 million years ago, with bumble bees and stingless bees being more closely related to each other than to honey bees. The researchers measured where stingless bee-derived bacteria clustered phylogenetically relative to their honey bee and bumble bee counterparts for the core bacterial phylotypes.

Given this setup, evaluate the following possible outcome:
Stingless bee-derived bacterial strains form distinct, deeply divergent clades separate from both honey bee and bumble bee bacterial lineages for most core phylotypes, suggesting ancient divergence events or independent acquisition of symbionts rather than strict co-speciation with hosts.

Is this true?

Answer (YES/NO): YES